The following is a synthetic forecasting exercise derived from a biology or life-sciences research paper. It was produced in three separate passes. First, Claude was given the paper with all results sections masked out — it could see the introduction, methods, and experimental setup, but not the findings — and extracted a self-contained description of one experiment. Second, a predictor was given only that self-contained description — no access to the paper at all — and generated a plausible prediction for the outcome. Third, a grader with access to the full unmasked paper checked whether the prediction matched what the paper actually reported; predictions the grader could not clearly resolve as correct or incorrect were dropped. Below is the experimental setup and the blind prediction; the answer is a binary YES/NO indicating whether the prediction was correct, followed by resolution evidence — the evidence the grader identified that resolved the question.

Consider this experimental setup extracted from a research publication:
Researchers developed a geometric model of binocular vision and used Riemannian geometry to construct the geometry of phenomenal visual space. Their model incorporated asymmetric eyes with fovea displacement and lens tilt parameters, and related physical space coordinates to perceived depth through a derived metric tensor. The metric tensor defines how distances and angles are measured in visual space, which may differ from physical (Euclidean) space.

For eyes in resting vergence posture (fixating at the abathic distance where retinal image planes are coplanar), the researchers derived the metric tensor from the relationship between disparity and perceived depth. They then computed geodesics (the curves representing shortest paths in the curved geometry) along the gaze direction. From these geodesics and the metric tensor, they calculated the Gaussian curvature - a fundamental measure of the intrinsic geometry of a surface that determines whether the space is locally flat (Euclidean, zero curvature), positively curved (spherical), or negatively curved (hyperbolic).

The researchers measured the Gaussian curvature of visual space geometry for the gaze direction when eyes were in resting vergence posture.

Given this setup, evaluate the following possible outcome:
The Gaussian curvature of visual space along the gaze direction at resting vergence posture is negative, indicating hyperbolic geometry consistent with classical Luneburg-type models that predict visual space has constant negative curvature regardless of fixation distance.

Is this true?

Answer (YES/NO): NO